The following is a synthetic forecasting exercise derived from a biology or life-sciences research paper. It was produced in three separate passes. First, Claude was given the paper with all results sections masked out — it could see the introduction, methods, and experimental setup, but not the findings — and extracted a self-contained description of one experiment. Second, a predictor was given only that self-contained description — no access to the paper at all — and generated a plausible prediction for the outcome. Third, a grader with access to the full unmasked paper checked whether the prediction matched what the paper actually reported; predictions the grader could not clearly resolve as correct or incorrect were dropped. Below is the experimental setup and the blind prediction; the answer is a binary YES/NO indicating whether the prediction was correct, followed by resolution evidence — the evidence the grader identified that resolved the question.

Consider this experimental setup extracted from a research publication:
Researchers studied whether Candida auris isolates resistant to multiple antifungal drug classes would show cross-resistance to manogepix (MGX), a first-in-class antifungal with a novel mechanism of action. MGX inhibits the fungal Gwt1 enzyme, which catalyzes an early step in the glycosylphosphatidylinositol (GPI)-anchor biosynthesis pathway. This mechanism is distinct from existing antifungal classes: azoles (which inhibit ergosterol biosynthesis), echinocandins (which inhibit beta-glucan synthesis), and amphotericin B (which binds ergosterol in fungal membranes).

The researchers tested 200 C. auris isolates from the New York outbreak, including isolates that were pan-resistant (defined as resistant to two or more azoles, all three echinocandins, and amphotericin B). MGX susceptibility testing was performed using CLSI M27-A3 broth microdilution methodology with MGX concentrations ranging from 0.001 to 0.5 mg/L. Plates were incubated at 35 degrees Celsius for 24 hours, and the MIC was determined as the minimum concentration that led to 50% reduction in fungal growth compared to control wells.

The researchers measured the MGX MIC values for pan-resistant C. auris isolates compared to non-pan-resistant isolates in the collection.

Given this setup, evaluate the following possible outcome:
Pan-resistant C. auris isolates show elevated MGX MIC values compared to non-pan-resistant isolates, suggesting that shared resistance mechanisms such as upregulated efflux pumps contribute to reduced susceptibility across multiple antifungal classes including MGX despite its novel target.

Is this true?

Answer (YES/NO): NO